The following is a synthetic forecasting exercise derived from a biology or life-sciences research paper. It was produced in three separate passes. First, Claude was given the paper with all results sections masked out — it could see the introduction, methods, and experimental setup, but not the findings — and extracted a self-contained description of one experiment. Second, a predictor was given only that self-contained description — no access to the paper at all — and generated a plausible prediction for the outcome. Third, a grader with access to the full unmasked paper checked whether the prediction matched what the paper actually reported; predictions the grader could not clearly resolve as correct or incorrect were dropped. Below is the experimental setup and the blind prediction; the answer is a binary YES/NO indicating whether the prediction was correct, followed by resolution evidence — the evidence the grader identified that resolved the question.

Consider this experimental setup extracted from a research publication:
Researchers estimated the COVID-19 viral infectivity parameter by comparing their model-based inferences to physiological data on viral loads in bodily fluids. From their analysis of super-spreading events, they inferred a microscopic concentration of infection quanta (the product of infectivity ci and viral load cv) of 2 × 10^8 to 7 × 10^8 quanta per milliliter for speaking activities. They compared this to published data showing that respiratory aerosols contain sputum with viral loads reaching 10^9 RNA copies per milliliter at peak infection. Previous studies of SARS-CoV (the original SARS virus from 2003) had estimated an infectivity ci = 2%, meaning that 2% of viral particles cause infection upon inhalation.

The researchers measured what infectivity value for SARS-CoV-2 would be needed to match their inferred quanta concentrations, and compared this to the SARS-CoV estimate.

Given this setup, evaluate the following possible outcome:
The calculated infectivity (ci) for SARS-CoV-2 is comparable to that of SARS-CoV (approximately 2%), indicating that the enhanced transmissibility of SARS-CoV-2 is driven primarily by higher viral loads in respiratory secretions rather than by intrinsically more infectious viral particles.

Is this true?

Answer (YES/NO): NO